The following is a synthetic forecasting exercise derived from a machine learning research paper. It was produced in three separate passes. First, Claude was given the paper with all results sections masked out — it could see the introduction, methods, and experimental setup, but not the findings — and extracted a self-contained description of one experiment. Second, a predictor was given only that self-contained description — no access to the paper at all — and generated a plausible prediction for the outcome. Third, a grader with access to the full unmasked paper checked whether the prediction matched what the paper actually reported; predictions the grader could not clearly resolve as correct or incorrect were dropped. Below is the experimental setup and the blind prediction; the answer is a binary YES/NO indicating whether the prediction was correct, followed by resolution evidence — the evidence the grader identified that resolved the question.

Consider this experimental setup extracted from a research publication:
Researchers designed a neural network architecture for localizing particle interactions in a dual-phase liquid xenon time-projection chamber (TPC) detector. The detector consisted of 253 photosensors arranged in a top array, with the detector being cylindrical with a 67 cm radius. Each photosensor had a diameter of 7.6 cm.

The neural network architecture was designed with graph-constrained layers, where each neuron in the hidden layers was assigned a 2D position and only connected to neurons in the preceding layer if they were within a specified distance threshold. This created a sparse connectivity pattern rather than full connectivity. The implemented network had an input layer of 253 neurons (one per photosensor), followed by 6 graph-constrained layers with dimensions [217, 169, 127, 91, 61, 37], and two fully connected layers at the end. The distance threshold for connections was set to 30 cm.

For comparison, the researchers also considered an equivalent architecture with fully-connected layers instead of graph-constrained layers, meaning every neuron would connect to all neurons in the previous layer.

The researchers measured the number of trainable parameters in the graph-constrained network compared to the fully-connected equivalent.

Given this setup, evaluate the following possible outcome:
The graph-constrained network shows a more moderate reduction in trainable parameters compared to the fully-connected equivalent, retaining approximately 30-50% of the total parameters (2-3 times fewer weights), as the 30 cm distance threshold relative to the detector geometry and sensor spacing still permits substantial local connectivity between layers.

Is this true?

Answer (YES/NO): NO